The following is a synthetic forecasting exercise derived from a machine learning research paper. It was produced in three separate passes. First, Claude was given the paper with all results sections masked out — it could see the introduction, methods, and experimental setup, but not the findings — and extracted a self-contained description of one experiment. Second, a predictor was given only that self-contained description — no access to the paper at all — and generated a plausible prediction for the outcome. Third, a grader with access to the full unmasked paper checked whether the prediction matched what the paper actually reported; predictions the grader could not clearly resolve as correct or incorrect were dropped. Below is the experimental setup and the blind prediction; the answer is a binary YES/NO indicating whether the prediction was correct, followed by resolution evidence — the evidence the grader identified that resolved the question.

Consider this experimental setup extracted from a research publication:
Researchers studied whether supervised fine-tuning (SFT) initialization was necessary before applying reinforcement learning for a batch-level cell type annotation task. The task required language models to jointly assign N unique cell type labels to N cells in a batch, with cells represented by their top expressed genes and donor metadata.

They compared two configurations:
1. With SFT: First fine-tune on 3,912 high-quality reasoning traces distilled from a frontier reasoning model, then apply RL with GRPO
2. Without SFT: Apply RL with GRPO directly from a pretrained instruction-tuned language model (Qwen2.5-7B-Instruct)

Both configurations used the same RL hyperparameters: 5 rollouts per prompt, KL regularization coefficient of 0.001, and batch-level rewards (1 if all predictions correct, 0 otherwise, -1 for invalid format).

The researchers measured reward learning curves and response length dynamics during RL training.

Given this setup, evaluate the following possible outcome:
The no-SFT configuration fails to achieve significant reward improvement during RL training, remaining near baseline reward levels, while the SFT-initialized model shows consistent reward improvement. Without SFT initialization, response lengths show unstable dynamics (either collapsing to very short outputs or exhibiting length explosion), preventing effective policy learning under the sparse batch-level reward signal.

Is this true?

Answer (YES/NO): YES